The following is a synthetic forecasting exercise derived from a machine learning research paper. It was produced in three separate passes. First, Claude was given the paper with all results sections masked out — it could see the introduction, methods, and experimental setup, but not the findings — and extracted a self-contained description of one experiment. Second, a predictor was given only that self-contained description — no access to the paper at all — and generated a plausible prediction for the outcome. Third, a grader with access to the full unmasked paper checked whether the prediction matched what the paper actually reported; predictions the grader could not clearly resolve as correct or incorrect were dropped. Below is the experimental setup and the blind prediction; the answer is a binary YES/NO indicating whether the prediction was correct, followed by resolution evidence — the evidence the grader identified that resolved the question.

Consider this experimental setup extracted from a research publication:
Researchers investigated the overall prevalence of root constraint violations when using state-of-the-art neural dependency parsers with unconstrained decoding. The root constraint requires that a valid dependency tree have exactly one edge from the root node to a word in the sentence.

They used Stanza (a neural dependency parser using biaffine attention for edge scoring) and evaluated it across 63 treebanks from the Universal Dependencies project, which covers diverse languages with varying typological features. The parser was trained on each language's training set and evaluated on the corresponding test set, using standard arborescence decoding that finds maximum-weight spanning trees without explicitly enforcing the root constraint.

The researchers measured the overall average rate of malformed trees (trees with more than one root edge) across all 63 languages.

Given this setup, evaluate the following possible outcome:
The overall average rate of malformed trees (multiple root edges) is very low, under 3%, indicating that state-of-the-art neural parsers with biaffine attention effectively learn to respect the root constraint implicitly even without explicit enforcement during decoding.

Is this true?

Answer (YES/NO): YES